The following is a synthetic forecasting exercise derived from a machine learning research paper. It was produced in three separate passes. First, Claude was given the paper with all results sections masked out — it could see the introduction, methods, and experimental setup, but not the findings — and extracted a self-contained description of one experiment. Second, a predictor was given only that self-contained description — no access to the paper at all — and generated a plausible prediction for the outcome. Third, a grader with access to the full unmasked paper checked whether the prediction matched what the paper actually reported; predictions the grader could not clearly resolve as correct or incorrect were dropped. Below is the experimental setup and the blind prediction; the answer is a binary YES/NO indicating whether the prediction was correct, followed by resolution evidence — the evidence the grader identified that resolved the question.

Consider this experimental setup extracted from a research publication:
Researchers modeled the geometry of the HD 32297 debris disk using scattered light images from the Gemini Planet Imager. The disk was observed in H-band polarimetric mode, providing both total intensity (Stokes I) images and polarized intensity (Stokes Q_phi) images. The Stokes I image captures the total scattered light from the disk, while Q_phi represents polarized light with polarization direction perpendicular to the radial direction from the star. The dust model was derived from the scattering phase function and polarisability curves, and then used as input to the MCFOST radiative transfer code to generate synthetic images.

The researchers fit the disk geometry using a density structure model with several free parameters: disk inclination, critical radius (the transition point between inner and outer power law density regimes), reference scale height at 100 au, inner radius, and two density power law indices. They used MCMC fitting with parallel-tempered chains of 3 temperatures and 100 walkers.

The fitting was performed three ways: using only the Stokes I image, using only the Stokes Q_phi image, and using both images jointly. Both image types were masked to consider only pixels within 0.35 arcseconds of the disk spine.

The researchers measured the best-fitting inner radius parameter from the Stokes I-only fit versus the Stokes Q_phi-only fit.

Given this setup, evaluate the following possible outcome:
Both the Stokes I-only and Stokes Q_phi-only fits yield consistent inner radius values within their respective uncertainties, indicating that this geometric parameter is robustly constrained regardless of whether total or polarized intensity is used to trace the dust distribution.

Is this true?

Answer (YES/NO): NO